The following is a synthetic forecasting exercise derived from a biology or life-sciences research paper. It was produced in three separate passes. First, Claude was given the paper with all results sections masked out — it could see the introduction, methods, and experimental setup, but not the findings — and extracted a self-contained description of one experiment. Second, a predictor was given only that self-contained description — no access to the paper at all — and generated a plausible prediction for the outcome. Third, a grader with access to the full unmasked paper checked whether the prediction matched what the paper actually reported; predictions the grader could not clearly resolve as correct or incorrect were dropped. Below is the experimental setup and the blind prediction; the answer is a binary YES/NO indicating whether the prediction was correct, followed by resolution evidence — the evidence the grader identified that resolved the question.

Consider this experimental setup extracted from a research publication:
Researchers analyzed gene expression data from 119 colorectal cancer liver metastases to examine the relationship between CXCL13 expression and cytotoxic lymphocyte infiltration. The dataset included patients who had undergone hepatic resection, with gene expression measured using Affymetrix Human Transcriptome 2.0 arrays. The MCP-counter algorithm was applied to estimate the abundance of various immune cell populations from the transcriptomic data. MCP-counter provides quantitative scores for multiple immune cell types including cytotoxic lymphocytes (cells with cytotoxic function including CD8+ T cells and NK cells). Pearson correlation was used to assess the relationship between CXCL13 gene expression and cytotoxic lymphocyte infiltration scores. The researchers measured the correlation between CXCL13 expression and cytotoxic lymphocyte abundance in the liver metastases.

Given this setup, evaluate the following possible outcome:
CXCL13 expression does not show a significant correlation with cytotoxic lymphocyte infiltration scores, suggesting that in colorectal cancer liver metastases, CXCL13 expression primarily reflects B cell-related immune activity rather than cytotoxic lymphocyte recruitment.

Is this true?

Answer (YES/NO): NO